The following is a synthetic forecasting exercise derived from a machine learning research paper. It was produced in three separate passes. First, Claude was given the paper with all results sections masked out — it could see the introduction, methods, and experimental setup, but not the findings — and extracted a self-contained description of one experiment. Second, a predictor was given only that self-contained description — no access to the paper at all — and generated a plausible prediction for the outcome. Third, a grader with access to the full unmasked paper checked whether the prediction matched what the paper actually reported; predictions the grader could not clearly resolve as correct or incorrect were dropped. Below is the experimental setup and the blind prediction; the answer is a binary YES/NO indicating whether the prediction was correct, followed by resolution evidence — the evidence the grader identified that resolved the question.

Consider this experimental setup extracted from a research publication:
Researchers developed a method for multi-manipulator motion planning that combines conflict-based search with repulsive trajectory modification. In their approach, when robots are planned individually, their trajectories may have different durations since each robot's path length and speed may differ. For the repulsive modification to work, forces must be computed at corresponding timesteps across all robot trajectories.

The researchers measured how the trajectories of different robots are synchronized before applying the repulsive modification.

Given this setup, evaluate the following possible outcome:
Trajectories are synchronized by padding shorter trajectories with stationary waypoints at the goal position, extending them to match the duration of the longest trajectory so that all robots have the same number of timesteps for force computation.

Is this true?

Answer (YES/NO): NO